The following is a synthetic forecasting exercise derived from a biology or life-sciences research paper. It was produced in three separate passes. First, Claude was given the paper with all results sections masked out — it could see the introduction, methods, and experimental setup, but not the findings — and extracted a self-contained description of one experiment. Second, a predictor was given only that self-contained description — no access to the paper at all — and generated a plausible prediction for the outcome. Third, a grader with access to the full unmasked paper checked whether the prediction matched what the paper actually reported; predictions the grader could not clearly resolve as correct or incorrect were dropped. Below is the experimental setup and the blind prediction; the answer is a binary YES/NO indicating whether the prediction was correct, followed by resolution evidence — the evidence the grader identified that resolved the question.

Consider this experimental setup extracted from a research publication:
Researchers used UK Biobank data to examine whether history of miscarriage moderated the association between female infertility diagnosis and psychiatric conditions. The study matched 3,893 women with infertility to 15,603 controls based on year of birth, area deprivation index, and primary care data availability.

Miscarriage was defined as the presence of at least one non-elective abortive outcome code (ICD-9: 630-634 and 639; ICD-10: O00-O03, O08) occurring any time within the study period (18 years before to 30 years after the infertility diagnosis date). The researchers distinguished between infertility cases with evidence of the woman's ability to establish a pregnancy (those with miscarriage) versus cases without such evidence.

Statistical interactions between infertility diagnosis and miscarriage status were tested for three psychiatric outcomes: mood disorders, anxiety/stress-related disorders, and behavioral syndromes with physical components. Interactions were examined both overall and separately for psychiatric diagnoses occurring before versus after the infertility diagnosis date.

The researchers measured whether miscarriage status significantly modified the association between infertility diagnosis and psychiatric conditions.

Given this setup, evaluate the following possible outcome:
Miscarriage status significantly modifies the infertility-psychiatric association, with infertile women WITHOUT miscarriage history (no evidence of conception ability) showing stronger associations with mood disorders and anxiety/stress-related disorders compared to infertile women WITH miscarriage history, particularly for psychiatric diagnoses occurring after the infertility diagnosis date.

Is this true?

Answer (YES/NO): NO